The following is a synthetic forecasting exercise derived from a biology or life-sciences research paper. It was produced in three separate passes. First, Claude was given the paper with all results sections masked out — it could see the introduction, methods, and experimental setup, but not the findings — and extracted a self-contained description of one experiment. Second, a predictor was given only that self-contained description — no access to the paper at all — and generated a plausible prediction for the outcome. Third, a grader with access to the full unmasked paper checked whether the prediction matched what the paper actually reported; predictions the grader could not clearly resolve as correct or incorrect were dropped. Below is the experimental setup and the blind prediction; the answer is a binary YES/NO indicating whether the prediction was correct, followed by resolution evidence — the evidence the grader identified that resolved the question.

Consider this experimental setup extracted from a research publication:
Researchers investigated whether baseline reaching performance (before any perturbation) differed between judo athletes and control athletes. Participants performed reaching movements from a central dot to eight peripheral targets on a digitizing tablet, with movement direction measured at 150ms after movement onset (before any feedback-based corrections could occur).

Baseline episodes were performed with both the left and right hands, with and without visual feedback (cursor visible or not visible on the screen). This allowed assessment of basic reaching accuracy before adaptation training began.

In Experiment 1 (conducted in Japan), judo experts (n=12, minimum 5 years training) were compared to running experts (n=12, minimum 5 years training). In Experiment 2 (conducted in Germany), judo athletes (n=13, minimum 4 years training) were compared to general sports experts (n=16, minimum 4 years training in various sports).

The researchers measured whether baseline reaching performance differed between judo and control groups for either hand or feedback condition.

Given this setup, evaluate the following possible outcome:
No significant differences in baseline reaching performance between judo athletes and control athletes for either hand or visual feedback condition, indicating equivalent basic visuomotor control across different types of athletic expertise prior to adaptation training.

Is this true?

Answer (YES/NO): YES